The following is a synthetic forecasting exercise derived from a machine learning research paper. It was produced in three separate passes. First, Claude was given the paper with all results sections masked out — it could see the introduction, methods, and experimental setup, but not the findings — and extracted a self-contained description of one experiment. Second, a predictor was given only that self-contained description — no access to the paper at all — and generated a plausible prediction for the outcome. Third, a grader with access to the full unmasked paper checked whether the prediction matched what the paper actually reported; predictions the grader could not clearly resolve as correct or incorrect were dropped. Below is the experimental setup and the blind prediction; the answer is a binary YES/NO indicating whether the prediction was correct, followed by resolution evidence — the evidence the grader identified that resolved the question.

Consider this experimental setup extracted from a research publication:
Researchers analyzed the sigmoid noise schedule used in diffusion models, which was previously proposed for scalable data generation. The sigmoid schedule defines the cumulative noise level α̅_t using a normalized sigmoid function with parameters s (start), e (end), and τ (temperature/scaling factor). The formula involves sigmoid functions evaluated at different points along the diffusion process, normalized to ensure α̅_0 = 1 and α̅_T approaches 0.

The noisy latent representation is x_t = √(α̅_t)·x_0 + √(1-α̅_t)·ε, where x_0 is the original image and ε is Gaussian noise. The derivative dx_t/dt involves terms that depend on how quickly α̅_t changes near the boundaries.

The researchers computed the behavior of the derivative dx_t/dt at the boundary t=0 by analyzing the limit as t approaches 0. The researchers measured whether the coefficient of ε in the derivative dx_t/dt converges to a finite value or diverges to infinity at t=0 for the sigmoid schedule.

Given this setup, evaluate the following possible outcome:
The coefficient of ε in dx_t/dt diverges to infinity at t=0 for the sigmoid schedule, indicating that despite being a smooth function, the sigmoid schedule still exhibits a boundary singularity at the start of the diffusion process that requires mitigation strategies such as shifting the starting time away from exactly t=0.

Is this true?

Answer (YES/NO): YES